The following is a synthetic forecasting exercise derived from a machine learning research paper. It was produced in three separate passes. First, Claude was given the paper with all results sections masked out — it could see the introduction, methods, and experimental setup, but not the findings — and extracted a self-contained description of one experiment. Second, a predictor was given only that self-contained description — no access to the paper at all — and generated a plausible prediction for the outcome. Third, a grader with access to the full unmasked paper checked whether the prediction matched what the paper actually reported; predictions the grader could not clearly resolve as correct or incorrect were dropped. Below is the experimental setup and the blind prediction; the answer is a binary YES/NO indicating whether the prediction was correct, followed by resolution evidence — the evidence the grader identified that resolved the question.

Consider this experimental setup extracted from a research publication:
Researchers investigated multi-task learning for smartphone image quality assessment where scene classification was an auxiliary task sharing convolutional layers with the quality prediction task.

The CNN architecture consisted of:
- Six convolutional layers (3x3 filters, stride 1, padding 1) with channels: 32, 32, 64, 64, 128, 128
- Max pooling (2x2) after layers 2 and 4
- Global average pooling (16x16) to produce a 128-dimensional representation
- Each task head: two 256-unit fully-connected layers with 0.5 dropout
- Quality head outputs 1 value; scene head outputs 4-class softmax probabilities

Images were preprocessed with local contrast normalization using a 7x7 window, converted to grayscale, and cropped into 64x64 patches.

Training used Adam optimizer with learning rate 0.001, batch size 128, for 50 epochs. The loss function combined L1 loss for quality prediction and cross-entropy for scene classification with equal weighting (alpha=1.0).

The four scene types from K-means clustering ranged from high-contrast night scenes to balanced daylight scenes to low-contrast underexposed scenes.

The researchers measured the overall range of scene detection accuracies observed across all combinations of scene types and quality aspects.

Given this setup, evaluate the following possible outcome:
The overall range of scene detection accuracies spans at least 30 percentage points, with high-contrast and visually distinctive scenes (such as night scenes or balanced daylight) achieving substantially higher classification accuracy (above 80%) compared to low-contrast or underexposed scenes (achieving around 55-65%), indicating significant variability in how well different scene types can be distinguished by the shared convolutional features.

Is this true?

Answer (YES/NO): NO